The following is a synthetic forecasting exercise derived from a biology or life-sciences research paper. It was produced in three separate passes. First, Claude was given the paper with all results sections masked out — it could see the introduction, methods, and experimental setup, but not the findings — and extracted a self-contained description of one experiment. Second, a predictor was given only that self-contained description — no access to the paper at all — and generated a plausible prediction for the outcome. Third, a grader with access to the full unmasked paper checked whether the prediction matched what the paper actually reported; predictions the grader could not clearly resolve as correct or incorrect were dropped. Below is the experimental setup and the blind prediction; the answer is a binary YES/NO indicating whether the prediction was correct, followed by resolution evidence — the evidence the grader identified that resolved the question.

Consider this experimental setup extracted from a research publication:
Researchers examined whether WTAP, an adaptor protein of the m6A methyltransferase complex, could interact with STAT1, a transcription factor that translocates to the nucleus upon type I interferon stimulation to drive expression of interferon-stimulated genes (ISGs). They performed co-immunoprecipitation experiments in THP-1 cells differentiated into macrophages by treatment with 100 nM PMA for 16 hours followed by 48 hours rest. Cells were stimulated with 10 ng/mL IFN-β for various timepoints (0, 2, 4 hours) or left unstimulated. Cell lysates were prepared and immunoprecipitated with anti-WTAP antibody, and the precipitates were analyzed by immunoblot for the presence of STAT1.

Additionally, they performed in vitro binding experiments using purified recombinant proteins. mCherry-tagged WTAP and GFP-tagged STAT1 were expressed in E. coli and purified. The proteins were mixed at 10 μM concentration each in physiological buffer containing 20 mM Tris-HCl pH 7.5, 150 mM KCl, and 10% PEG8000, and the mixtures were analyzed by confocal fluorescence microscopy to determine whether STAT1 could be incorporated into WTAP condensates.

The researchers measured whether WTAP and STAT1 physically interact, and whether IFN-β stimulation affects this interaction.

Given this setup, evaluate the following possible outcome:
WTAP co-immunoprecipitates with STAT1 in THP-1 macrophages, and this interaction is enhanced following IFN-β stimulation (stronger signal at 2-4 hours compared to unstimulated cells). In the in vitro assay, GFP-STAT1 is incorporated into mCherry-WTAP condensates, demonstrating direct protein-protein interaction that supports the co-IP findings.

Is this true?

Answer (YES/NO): YES